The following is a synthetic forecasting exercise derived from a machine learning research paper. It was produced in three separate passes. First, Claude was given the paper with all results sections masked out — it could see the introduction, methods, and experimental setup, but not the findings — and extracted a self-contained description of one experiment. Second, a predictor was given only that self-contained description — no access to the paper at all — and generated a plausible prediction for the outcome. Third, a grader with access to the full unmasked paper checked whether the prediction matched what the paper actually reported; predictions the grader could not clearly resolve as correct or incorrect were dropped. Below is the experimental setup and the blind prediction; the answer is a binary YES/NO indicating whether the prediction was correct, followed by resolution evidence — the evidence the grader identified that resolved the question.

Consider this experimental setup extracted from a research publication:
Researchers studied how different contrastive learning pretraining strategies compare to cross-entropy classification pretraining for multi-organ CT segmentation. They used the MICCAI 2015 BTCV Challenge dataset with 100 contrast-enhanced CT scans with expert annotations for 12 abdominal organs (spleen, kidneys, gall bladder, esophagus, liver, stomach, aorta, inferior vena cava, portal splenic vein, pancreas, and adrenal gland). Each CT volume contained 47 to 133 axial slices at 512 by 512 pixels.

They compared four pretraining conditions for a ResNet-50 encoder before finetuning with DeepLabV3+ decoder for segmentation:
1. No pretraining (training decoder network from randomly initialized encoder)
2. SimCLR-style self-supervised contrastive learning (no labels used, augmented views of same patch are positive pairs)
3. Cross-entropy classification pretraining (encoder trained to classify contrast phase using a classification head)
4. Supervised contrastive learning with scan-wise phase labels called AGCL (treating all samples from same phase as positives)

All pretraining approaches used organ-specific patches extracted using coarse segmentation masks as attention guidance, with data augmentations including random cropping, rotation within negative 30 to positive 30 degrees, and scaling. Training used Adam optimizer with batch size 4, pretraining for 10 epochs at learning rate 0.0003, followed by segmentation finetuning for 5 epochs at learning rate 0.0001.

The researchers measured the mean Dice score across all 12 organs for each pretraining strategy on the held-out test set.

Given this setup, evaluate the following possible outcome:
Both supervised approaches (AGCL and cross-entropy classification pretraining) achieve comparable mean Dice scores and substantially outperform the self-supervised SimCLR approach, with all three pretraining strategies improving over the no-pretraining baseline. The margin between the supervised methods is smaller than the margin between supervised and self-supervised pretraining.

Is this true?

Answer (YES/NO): NO